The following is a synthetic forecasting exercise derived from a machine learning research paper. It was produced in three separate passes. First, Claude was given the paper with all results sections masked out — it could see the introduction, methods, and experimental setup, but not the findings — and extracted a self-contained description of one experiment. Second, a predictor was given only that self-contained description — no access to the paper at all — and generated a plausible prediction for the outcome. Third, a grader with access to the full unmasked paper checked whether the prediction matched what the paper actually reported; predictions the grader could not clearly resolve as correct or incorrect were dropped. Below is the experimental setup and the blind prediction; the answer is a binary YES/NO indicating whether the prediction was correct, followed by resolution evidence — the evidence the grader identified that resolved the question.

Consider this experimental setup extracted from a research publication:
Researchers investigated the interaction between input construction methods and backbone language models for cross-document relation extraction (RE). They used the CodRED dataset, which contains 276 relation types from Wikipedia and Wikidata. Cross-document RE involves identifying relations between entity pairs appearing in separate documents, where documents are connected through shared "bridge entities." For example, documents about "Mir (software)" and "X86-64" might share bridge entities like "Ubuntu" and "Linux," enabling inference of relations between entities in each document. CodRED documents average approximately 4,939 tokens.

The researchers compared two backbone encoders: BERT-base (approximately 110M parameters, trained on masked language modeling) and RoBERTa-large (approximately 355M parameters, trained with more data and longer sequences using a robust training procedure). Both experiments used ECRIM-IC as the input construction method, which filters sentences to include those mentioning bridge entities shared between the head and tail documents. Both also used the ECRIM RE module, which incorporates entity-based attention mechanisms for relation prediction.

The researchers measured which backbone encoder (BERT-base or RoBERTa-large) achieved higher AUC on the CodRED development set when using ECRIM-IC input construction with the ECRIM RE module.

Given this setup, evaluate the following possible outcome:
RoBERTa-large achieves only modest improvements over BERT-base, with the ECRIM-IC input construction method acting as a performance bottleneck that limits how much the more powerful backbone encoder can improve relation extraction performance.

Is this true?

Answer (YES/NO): NO